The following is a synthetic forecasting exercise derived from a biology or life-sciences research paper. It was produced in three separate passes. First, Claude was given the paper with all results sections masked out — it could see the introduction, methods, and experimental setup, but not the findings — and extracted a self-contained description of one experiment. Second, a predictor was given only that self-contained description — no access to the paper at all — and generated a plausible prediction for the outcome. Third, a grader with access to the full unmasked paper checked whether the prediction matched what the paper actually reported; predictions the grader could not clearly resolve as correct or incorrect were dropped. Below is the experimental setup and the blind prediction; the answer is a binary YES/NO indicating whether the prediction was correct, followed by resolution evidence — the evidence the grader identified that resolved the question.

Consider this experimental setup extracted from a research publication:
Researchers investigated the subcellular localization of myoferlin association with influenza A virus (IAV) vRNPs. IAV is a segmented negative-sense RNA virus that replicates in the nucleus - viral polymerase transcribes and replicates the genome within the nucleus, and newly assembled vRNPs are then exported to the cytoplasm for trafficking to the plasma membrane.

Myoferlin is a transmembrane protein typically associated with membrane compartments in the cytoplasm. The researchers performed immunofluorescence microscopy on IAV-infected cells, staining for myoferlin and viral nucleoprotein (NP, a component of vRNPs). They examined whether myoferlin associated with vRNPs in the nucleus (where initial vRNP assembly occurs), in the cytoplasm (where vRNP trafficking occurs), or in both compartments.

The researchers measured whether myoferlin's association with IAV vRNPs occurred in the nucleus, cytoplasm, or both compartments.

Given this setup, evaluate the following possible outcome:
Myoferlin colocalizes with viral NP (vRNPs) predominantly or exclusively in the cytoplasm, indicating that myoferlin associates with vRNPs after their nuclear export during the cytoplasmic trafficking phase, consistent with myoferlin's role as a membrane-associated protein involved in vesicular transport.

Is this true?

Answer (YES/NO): YES